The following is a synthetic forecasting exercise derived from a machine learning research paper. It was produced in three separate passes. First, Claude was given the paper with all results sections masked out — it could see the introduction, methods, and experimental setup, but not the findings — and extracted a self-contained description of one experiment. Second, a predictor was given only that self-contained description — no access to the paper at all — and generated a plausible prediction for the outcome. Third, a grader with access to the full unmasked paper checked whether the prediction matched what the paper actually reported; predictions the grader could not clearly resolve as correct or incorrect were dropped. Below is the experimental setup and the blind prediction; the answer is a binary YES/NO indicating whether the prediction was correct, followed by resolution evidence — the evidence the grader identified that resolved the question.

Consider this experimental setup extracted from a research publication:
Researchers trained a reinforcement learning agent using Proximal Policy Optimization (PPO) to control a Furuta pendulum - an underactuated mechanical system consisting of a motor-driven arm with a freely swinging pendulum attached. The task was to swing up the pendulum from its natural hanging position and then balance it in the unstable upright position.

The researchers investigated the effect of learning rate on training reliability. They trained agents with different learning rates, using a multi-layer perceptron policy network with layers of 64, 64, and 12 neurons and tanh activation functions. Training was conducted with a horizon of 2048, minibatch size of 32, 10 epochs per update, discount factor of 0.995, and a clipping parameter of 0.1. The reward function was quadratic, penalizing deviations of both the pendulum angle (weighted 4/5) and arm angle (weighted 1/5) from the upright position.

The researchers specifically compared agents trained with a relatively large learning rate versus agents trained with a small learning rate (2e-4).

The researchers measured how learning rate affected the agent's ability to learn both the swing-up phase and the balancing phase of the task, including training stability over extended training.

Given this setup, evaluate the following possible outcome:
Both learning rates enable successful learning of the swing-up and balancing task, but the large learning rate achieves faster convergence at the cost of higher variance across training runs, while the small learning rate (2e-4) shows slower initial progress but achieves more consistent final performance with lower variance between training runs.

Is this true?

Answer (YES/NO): NO